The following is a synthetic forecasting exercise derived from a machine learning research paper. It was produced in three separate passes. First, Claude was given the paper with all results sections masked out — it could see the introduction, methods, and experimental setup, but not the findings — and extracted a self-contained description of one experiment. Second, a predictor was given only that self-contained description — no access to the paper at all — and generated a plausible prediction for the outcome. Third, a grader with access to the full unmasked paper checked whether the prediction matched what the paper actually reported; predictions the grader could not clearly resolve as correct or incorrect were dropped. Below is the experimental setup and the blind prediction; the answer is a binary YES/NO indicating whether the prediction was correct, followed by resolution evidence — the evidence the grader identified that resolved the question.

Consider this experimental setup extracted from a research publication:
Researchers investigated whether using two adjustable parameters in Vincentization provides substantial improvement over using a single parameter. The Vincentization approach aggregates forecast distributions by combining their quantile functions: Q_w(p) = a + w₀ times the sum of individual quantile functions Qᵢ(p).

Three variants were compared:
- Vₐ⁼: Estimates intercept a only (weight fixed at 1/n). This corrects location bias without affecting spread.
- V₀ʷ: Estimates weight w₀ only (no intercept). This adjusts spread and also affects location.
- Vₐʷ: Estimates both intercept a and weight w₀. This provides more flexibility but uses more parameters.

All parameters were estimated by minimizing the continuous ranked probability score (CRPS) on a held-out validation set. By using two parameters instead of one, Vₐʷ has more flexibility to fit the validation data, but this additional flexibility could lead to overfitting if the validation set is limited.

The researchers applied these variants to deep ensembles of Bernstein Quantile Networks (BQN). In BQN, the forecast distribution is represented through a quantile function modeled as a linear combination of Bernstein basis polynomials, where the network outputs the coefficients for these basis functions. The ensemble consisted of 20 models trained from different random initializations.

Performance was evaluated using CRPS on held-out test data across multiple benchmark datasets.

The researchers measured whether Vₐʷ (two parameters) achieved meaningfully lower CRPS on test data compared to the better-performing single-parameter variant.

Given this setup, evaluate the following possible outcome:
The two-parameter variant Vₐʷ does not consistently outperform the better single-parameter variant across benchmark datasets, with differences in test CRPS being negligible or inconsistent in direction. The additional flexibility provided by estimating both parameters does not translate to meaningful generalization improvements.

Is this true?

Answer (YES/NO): YES